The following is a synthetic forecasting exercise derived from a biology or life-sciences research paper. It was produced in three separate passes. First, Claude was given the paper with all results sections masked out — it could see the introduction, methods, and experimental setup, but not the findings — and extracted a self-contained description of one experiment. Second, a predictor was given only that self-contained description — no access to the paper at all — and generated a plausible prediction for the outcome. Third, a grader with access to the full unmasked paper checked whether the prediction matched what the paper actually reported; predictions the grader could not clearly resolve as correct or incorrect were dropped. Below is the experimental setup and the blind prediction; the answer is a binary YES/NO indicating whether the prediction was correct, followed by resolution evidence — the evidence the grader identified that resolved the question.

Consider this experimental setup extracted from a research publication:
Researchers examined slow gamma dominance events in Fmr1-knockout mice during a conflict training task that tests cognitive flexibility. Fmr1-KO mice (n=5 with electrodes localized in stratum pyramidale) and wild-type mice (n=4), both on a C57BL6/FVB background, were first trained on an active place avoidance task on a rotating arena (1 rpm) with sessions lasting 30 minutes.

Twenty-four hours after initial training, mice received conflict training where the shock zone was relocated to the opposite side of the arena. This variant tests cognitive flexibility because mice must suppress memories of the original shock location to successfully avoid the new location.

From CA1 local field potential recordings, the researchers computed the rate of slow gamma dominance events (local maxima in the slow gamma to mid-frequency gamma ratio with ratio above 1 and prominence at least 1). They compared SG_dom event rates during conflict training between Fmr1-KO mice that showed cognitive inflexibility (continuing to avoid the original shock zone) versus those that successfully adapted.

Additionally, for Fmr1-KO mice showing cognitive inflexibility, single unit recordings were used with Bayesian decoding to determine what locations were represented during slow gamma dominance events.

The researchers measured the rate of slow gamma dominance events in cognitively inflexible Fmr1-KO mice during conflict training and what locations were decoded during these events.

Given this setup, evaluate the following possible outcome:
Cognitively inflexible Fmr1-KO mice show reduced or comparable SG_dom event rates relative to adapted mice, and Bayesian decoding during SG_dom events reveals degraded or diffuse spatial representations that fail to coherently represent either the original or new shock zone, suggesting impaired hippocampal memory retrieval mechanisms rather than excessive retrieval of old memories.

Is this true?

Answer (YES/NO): NO